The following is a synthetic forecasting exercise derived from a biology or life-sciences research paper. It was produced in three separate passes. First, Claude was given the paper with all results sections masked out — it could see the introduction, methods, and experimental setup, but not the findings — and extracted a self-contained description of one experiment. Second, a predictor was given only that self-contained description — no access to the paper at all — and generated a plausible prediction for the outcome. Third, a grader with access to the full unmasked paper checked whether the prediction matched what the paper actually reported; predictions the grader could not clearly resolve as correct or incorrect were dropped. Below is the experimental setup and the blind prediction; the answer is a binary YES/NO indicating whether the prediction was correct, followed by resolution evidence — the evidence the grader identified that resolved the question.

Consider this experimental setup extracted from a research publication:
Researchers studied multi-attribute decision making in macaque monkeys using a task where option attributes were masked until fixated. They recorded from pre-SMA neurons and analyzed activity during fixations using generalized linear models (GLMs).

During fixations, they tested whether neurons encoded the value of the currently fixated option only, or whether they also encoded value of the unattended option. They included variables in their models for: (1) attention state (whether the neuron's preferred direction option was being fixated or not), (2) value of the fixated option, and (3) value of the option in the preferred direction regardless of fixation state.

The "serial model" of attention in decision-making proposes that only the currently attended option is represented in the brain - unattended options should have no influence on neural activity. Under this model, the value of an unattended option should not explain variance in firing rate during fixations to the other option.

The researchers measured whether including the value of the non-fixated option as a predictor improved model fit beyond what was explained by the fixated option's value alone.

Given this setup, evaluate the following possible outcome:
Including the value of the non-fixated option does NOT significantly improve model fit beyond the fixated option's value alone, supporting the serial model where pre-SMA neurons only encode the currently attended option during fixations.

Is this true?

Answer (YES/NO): NO